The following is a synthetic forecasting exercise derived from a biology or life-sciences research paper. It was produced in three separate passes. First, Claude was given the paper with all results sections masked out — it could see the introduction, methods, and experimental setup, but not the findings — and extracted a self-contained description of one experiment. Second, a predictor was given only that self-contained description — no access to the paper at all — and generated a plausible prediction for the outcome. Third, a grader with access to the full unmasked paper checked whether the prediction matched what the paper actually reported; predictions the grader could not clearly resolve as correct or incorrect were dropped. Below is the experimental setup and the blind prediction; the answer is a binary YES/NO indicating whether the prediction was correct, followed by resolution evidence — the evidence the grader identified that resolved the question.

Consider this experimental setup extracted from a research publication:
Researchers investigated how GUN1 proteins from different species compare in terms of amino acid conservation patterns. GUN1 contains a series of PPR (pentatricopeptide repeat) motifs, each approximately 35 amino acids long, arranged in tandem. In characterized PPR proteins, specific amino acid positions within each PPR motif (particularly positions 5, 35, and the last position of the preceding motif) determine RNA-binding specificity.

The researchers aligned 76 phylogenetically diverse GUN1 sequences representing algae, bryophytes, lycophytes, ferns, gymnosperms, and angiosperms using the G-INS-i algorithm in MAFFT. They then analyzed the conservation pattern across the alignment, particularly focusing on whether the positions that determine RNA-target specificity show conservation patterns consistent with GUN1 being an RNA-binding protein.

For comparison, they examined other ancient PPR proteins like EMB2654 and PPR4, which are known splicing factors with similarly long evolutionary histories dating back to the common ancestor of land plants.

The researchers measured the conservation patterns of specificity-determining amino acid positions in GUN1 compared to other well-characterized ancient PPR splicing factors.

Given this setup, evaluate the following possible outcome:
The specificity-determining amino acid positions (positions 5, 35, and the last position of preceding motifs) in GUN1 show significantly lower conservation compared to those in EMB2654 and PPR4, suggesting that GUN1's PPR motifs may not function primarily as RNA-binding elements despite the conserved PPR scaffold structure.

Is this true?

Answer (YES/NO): NO